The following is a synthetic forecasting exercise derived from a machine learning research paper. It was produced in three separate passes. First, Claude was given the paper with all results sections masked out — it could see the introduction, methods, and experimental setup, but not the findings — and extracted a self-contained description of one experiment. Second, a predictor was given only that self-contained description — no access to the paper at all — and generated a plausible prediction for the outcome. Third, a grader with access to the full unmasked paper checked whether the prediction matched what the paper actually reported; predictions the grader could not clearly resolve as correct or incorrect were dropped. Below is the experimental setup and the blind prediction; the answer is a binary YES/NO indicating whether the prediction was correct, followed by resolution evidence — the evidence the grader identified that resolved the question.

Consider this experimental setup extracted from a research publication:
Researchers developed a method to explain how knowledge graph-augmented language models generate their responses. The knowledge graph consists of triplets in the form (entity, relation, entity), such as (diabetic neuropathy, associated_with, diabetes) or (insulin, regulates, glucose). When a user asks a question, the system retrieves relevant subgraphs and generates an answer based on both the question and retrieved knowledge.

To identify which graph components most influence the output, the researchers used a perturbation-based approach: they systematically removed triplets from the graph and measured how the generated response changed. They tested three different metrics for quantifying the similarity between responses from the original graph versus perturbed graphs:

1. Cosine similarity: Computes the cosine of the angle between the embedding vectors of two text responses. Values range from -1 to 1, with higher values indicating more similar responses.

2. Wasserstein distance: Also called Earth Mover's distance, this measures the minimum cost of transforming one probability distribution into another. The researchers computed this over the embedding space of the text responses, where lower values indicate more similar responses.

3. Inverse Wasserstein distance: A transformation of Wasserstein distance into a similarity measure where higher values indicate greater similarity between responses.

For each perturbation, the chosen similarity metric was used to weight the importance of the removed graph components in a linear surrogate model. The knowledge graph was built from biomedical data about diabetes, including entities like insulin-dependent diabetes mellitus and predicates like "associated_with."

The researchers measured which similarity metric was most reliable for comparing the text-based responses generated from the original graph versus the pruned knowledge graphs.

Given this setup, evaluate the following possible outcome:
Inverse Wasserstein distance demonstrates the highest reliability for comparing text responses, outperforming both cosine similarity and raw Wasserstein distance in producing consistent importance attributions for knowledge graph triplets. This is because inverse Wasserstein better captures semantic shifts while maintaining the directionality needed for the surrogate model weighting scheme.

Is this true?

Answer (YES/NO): YES